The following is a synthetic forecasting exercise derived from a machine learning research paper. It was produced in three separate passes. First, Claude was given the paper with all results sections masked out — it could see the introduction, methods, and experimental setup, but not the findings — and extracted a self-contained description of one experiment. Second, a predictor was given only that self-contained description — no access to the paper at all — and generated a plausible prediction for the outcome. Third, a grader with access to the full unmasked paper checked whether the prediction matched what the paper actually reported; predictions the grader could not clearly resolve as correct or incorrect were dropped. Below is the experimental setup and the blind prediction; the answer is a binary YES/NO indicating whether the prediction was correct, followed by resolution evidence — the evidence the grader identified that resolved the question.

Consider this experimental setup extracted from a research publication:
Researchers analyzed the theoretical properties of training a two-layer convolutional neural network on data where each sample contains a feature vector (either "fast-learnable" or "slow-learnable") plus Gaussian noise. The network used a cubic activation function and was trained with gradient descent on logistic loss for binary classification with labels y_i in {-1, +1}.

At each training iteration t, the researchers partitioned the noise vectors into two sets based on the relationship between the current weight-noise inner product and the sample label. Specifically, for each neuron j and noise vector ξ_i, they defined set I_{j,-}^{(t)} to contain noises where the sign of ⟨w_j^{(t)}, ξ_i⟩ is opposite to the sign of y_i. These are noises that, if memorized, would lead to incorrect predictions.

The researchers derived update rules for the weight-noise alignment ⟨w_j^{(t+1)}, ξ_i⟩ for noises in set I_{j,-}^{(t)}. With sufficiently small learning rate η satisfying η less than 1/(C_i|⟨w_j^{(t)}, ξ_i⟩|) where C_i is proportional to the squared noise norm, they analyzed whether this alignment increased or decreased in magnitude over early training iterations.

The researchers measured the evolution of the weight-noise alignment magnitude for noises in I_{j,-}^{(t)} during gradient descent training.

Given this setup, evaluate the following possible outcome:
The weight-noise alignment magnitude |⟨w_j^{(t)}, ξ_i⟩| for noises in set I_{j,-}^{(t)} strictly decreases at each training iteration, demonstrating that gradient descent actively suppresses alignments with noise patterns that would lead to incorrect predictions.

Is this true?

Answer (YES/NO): YES